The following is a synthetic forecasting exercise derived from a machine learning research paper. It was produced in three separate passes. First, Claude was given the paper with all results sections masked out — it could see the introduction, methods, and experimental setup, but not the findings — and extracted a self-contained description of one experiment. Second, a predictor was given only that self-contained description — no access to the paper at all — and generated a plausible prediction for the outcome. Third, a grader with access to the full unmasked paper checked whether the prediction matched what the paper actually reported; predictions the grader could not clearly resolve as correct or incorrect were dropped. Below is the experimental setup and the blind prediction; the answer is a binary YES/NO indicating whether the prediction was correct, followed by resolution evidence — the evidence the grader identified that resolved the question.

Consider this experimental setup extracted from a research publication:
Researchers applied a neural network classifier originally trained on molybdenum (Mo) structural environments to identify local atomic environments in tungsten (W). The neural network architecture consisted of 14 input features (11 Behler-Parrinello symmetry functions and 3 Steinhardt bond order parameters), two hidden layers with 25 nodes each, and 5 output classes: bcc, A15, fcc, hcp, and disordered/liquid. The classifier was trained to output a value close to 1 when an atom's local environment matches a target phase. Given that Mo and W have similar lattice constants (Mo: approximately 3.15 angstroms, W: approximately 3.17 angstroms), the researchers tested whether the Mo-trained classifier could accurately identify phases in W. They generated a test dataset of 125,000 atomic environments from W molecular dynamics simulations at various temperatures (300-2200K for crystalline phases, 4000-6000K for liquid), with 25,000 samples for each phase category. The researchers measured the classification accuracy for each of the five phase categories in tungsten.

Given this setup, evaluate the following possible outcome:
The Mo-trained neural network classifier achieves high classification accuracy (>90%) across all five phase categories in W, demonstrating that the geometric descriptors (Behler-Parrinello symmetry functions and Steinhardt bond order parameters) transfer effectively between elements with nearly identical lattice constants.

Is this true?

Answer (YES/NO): YES